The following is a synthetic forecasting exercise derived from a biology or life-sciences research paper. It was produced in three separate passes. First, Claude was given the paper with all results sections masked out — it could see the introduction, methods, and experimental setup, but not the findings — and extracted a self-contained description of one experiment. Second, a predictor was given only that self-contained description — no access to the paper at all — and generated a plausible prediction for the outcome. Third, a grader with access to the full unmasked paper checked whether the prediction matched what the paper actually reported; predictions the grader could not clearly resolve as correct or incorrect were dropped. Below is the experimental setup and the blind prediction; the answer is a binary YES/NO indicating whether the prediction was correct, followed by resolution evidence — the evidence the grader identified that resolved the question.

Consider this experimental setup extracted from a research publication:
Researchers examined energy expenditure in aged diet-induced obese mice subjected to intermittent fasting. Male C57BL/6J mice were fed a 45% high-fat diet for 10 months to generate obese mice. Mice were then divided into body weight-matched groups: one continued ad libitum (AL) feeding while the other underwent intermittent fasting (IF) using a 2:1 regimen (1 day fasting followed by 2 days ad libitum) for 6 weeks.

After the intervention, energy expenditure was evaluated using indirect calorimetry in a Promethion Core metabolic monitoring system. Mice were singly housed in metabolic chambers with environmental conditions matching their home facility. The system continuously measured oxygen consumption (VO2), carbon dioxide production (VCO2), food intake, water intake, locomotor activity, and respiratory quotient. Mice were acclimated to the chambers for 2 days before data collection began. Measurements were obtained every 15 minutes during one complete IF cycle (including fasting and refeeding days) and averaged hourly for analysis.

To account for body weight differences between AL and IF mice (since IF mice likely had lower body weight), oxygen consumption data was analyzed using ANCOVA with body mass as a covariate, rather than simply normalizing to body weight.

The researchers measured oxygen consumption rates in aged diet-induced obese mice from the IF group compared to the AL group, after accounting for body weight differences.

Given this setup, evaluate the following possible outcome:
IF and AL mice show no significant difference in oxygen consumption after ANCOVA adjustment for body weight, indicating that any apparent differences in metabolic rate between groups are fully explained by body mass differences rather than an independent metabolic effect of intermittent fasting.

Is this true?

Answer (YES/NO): NO